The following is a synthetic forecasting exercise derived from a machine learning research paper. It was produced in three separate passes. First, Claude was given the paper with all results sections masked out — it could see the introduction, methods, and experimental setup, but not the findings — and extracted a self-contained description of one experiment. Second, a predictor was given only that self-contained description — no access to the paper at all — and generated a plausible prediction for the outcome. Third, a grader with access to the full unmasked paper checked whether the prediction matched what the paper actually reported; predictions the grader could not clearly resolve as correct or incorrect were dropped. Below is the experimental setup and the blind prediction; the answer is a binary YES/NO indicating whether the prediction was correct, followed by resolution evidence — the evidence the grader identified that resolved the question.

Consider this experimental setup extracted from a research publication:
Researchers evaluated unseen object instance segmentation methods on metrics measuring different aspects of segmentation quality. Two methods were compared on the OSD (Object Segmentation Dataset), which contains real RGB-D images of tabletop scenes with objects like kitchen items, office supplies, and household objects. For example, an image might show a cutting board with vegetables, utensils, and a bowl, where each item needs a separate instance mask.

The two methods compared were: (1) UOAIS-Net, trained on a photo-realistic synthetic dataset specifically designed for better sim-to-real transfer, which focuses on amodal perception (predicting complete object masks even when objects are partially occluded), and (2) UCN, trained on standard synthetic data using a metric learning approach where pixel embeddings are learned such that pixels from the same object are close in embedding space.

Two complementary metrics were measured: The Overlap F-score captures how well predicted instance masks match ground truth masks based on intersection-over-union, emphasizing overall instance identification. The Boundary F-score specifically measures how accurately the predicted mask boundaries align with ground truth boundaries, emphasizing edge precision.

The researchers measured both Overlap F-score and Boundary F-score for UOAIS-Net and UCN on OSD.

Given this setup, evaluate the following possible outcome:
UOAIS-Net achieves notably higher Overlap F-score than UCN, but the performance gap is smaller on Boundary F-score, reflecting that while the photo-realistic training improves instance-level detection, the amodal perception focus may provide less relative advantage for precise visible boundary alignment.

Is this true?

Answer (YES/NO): NO